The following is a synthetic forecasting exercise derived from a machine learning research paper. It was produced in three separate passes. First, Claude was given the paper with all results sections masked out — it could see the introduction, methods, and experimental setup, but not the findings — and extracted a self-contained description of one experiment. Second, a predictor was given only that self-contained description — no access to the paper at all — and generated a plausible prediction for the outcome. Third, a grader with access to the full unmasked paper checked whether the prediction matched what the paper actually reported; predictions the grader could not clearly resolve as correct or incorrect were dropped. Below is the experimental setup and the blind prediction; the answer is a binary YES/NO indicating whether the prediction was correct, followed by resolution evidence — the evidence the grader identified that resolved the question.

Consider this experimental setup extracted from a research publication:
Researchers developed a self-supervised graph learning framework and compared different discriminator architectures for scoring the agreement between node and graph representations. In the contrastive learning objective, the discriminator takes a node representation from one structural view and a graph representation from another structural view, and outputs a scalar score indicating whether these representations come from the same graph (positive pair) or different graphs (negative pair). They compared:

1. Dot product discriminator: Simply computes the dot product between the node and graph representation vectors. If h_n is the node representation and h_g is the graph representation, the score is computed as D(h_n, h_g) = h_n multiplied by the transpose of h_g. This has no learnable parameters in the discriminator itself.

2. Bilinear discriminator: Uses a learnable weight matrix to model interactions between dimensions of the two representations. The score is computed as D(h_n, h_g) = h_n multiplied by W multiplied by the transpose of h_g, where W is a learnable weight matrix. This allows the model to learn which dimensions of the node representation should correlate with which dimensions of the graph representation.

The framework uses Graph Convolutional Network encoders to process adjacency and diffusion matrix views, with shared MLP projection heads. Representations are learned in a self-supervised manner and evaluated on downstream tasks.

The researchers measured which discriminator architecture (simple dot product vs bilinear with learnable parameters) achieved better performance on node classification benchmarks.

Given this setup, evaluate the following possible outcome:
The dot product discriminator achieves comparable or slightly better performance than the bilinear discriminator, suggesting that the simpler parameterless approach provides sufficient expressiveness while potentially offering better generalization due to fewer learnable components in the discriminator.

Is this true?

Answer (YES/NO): NO